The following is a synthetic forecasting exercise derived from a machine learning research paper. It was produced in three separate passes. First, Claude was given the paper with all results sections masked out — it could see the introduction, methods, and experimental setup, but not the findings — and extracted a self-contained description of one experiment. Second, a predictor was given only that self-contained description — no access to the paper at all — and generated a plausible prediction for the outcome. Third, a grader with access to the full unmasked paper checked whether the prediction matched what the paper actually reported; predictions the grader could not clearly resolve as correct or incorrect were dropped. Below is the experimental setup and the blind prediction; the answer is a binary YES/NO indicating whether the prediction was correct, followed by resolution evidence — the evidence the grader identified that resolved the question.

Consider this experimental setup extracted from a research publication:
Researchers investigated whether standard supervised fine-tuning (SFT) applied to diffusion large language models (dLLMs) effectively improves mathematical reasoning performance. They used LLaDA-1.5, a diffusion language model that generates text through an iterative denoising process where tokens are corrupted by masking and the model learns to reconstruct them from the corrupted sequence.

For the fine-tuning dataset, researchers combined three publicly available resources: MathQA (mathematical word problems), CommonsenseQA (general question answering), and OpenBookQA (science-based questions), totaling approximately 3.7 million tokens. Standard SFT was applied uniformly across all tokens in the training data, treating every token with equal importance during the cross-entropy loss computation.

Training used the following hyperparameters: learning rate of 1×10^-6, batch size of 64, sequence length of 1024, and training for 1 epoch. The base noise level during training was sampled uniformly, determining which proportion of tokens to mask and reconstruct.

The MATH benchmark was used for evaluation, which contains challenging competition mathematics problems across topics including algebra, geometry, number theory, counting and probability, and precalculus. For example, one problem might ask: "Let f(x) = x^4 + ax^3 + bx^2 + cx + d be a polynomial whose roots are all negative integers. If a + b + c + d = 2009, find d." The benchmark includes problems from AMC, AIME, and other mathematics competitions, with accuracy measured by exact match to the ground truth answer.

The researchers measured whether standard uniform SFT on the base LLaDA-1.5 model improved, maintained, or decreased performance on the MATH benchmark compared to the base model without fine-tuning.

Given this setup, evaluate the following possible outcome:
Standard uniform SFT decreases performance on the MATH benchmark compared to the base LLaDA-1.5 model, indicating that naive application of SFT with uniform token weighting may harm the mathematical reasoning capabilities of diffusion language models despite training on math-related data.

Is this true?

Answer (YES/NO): YES